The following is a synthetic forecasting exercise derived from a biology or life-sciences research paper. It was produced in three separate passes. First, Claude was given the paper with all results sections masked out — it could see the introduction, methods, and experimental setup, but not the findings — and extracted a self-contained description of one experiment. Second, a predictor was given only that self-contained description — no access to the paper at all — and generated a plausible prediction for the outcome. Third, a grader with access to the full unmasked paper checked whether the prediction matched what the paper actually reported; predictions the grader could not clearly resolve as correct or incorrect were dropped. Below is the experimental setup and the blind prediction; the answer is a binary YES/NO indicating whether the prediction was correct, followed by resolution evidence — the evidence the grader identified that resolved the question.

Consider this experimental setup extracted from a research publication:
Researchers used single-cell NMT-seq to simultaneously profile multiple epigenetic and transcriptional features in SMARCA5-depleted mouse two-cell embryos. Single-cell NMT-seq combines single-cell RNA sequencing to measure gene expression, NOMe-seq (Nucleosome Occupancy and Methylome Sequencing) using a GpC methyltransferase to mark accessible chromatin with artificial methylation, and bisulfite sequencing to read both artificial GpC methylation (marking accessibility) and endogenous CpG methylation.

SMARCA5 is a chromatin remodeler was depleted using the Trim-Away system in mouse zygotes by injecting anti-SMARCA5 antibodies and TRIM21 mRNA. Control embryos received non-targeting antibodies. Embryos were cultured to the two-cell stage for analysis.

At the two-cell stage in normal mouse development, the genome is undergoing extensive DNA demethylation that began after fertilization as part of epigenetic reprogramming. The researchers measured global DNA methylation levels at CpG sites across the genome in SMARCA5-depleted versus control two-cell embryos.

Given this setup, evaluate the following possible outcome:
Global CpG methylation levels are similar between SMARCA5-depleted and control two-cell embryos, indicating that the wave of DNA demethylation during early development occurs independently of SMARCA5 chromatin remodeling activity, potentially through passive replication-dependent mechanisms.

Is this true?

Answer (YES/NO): NO